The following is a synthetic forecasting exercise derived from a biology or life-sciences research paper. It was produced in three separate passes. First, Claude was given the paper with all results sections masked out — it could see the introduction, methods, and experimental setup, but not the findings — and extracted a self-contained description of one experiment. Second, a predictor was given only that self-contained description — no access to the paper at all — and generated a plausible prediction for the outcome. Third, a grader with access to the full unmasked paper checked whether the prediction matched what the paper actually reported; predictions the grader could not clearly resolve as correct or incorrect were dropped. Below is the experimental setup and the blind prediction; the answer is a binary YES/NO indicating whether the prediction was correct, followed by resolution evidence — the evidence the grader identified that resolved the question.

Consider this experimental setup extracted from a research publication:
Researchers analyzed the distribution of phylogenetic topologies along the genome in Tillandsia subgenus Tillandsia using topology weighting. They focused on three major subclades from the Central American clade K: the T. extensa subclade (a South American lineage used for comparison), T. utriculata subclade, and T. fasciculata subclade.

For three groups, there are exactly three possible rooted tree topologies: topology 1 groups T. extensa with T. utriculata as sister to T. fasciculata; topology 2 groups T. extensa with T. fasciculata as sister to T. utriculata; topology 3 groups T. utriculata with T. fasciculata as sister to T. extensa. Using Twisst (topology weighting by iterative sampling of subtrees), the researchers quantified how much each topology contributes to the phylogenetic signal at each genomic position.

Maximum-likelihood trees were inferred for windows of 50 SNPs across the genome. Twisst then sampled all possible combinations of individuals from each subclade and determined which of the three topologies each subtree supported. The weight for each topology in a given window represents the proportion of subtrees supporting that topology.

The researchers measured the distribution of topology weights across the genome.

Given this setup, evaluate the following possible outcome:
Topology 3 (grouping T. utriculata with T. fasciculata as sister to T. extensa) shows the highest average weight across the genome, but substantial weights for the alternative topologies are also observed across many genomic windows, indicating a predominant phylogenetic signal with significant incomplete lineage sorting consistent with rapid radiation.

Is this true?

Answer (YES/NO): NO